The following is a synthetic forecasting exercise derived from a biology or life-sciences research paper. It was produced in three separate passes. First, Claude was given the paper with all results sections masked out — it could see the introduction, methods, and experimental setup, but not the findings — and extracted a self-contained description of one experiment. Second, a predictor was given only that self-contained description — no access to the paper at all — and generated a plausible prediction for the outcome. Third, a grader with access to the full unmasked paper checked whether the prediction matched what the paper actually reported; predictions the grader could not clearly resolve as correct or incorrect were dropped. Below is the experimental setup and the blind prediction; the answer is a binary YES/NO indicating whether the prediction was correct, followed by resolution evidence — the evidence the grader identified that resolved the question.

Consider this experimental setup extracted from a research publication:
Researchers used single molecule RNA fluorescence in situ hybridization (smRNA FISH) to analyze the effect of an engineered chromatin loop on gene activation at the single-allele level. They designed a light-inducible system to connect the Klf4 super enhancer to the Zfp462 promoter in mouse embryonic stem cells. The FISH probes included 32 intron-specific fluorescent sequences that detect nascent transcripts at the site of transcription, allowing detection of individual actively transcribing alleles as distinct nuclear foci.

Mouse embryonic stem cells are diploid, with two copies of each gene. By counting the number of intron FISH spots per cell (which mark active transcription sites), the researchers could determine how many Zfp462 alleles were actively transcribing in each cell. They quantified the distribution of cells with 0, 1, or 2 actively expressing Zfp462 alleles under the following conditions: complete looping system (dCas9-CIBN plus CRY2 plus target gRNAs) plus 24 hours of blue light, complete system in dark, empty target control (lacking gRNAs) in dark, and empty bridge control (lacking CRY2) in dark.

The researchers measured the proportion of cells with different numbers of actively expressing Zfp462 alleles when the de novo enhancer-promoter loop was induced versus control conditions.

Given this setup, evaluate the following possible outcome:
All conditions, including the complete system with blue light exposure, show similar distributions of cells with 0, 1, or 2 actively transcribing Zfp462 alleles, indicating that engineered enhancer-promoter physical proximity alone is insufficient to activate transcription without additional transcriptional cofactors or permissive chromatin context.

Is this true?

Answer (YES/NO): NO